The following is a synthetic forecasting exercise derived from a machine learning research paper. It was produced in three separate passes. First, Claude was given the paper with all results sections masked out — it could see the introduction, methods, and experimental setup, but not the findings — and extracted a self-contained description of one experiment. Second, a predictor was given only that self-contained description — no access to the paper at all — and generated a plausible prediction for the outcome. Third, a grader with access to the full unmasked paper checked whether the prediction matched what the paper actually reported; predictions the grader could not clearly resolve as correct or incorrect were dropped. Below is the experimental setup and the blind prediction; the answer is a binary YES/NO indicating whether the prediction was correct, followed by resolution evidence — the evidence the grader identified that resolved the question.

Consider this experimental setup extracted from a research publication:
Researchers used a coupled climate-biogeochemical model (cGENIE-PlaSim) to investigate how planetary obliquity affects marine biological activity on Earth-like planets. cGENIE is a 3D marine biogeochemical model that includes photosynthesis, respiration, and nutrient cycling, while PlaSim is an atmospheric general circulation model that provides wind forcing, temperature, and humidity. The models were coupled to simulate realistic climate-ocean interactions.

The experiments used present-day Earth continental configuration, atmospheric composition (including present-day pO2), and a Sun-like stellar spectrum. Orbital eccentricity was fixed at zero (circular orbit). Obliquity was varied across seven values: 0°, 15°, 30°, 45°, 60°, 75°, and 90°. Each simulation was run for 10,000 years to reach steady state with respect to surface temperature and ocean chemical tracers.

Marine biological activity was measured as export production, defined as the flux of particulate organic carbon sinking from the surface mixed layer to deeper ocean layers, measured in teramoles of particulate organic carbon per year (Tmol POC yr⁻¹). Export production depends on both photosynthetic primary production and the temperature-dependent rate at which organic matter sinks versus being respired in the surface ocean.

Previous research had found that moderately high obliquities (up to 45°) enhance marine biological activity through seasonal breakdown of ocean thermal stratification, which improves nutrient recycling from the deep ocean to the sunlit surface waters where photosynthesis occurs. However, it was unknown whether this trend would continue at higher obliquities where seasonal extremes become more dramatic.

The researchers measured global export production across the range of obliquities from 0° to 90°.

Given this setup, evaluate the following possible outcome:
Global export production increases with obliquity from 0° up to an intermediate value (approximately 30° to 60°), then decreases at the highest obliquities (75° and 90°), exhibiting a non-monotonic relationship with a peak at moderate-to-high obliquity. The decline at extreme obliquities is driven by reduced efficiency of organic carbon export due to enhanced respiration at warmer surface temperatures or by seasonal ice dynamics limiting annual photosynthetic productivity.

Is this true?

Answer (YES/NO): NO